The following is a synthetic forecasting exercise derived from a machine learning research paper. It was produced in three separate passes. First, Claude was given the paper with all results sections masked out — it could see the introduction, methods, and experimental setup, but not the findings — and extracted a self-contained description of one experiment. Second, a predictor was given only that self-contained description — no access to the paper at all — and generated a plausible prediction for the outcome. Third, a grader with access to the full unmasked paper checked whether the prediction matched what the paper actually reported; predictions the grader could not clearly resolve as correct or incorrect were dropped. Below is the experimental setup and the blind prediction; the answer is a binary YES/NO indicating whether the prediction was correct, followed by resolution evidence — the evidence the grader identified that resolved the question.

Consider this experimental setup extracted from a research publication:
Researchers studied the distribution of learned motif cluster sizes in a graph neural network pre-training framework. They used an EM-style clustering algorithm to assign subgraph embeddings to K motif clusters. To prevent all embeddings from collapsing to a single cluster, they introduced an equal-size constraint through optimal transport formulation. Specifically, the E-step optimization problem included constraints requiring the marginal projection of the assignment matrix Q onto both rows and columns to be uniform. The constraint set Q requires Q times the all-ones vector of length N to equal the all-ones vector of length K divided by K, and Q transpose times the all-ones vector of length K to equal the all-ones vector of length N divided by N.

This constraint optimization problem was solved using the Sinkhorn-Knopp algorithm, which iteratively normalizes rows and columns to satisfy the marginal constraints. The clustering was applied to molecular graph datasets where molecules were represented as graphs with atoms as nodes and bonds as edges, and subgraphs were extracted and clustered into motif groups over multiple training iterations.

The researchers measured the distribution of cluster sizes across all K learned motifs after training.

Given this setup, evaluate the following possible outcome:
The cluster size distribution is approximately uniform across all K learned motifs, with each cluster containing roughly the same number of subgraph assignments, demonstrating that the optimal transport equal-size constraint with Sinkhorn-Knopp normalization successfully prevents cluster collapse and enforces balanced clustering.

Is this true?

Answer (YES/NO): NO